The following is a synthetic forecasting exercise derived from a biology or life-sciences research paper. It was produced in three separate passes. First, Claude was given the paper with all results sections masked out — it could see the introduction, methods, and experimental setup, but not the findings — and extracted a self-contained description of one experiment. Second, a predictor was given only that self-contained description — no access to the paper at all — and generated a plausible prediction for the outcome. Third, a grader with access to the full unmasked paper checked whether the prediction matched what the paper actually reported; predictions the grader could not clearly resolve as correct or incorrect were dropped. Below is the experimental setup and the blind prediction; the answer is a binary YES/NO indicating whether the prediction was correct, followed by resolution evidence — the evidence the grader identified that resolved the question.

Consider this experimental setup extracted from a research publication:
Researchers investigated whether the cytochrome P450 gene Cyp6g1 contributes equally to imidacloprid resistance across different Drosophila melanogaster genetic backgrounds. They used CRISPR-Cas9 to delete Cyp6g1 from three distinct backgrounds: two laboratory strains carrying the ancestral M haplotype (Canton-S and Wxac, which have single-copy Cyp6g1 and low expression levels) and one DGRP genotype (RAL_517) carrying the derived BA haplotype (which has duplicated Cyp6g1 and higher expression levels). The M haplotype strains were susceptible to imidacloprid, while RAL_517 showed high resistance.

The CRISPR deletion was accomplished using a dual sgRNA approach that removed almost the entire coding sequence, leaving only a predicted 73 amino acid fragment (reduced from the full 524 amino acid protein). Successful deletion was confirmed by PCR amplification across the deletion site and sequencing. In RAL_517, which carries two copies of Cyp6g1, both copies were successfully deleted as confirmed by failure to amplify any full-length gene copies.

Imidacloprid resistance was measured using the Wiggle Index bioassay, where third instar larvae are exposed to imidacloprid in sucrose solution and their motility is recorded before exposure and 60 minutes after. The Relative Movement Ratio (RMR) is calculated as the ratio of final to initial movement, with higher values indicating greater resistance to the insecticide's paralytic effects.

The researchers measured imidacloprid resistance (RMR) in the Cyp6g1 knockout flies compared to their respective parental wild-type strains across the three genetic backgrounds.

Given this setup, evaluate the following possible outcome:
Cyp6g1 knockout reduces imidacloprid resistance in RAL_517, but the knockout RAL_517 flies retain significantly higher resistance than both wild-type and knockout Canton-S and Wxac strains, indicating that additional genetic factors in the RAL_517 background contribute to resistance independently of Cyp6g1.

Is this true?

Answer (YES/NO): YES